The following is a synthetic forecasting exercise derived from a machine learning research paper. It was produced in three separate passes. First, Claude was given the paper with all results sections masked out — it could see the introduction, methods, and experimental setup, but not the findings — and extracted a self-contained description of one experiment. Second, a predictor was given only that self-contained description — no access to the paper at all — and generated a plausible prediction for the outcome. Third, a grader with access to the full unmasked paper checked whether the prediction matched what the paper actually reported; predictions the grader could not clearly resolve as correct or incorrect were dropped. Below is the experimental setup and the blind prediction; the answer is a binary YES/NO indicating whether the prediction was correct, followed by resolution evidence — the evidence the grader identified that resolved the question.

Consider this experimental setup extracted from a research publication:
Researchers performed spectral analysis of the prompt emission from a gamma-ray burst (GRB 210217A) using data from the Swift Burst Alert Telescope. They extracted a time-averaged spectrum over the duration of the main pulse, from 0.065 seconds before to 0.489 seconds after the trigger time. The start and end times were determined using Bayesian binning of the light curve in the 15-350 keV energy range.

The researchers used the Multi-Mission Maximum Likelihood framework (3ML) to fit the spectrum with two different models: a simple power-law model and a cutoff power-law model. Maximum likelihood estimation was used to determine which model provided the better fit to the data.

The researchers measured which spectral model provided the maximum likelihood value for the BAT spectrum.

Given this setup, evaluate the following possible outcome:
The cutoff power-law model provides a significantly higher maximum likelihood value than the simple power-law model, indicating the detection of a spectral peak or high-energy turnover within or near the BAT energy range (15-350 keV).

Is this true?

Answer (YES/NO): NO